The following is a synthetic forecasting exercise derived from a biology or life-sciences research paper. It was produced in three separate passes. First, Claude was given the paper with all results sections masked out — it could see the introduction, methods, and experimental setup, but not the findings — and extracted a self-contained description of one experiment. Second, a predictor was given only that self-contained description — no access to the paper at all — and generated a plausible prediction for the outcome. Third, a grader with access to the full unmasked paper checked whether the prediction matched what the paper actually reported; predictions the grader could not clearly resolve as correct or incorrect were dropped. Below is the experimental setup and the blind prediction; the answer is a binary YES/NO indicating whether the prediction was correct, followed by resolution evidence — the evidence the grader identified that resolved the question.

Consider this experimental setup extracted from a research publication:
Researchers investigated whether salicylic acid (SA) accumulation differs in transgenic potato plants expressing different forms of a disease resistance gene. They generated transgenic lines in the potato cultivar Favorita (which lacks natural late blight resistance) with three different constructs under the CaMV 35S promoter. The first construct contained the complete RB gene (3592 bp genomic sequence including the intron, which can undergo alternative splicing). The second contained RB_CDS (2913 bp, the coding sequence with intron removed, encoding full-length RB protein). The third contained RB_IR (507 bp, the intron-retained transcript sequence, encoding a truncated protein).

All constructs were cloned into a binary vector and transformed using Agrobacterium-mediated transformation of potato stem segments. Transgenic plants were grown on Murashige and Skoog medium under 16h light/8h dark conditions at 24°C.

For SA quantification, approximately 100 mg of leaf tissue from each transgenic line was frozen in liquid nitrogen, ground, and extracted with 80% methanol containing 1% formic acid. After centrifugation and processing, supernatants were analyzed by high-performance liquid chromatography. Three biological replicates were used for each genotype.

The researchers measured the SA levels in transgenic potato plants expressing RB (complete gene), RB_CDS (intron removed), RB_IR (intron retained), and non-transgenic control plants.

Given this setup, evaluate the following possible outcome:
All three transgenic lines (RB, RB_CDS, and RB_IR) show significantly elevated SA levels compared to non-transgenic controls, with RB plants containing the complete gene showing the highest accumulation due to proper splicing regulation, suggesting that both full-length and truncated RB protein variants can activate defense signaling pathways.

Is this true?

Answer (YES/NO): NO